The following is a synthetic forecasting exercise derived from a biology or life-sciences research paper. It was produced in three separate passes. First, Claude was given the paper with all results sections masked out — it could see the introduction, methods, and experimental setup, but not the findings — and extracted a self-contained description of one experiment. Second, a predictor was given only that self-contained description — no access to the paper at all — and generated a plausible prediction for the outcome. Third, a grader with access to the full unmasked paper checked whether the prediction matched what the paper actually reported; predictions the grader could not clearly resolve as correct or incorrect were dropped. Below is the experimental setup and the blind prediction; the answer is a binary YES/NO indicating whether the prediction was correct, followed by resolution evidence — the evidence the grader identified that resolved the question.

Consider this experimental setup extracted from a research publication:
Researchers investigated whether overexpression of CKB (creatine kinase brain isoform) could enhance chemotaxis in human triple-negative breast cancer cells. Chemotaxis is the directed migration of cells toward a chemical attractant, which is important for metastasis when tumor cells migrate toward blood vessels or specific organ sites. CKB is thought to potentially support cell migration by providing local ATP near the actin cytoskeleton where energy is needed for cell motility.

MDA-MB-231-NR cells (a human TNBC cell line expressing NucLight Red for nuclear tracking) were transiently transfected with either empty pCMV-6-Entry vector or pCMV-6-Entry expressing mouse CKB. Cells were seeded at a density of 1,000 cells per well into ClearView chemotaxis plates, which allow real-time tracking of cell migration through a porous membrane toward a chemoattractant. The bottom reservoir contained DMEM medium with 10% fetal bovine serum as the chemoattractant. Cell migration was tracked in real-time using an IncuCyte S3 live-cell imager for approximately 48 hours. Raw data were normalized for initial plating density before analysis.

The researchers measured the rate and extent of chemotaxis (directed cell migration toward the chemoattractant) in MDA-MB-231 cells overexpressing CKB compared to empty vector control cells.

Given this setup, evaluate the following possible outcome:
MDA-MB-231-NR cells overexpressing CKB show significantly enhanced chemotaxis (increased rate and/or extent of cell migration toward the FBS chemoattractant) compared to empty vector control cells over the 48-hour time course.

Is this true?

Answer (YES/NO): YES